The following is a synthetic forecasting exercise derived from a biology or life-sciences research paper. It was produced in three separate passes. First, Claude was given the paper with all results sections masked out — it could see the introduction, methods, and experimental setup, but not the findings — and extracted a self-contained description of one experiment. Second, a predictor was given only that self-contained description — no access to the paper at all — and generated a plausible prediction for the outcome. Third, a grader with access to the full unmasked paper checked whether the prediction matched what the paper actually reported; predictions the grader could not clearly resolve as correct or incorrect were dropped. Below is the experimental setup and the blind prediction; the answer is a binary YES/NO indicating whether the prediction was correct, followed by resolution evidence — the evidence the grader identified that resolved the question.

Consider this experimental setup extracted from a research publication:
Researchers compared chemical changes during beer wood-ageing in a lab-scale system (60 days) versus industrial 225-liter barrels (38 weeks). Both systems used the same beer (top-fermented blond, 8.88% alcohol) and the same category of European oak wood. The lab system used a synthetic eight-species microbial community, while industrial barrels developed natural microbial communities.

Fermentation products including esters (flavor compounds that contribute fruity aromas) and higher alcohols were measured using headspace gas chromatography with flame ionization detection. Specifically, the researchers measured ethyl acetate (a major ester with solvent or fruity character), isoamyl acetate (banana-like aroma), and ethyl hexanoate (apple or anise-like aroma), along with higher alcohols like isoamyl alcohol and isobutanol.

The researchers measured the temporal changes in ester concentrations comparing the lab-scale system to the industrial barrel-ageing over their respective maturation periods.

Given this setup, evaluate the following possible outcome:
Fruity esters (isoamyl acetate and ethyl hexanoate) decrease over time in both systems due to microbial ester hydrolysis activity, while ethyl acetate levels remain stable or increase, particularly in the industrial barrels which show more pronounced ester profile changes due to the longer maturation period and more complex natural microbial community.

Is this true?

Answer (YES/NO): NO